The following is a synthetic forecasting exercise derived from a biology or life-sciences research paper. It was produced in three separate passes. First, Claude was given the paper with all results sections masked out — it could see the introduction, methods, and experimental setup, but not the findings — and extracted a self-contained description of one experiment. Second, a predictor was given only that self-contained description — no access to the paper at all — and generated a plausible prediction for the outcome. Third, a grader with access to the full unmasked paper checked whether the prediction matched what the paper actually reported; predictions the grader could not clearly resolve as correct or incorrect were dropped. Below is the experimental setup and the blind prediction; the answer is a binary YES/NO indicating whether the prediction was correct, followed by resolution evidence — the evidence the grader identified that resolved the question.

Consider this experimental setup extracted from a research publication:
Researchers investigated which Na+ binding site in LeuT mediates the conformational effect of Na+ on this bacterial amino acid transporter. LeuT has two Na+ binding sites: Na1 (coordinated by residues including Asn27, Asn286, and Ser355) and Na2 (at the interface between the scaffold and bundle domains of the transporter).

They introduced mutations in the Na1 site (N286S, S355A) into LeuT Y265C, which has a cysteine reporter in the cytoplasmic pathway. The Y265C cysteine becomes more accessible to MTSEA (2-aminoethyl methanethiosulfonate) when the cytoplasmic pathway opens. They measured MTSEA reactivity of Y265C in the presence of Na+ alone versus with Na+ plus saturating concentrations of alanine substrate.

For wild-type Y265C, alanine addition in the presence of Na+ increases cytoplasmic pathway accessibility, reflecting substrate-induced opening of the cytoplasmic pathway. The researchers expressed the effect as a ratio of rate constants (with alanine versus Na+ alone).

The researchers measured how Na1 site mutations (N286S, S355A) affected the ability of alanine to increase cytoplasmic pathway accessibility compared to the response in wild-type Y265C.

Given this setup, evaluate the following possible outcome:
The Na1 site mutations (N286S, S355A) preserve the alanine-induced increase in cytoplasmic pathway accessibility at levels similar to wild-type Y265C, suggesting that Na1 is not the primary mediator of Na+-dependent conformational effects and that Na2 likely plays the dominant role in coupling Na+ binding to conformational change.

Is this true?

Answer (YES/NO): NO